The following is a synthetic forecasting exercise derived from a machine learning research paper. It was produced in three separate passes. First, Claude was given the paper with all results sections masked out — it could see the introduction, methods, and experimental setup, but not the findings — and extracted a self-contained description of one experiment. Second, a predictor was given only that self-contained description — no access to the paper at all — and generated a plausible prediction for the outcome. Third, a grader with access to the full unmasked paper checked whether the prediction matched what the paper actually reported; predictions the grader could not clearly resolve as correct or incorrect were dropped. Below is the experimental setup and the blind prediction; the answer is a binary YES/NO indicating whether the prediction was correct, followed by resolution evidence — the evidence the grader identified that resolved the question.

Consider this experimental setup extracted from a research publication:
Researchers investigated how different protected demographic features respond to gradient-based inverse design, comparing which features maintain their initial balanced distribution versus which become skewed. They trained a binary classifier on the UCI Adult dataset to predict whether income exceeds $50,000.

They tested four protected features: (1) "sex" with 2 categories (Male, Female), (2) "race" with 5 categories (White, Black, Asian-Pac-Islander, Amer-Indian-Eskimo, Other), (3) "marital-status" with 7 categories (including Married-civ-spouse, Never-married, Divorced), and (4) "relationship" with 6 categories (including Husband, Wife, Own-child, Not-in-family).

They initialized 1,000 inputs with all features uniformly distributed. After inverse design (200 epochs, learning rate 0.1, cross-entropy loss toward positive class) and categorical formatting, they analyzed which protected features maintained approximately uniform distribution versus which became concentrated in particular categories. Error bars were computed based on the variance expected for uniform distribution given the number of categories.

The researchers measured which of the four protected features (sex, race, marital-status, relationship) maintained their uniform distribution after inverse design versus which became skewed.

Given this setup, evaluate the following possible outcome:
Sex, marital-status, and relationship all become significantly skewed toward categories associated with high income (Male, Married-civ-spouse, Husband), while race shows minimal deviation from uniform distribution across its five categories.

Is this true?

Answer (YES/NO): NO